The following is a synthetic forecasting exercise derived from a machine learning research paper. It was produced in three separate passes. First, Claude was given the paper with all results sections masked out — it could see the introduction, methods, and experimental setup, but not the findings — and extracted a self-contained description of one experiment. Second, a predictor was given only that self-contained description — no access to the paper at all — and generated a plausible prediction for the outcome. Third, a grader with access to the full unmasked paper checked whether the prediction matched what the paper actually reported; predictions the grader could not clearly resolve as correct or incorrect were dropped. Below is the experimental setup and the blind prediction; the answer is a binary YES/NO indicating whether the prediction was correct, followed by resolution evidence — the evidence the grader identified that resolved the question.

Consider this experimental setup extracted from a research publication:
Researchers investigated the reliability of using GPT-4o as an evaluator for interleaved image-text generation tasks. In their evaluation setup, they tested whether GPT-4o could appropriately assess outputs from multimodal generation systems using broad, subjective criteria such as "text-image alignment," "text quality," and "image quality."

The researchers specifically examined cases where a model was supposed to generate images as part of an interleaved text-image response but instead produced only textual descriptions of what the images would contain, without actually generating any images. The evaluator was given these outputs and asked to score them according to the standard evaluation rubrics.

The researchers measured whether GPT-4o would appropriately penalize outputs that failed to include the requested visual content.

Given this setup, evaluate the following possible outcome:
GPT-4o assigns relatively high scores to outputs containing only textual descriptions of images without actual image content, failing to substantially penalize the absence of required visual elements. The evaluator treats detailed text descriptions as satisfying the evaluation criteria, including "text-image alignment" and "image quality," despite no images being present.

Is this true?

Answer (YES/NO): YES